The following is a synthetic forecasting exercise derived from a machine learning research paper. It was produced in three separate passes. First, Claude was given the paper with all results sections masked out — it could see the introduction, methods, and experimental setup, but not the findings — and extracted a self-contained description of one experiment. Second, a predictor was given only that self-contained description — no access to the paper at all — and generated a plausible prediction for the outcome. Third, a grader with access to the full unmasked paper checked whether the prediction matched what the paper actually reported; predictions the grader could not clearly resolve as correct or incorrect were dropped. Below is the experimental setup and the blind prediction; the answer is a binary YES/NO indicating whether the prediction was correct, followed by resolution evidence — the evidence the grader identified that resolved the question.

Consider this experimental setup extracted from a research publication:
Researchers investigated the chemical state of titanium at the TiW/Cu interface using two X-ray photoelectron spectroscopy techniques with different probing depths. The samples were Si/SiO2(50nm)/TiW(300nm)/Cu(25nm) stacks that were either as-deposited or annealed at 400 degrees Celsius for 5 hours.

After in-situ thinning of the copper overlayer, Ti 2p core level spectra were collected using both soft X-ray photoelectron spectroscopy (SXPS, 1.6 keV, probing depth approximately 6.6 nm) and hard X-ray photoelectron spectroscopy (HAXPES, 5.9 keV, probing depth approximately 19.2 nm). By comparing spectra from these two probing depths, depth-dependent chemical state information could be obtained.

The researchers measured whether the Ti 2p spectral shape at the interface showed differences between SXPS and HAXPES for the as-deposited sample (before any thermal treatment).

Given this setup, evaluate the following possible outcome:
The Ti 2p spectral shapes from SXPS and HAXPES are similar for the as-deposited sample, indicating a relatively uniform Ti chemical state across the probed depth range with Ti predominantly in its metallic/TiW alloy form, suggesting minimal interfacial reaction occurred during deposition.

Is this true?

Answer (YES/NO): NO